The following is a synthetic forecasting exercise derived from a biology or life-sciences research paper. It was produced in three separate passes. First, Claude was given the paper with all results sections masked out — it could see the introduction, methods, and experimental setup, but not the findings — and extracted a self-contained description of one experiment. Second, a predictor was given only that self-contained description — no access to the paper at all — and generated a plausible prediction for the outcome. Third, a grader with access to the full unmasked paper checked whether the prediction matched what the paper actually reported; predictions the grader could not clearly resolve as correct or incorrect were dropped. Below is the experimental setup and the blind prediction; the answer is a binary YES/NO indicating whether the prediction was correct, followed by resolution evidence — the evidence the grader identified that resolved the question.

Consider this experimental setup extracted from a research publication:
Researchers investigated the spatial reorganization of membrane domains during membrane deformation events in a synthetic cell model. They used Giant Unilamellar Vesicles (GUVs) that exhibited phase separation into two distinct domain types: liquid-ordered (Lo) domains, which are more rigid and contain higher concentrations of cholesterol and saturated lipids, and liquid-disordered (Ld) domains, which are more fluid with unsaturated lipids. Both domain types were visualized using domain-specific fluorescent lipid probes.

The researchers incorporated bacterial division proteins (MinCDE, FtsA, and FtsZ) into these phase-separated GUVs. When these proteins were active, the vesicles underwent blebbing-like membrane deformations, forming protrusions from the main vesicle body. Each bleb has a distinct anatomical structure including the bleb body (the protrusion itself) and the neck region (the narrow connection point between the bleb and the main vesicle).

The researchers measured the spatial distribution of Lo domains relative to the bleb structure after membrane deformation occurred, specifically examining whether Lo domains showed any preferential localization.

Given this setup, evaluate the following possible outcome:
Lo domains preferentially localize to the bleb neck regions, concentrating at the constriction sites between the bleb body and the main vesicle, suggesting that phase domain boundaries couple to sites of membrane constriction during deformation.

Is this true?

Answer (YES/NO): YES